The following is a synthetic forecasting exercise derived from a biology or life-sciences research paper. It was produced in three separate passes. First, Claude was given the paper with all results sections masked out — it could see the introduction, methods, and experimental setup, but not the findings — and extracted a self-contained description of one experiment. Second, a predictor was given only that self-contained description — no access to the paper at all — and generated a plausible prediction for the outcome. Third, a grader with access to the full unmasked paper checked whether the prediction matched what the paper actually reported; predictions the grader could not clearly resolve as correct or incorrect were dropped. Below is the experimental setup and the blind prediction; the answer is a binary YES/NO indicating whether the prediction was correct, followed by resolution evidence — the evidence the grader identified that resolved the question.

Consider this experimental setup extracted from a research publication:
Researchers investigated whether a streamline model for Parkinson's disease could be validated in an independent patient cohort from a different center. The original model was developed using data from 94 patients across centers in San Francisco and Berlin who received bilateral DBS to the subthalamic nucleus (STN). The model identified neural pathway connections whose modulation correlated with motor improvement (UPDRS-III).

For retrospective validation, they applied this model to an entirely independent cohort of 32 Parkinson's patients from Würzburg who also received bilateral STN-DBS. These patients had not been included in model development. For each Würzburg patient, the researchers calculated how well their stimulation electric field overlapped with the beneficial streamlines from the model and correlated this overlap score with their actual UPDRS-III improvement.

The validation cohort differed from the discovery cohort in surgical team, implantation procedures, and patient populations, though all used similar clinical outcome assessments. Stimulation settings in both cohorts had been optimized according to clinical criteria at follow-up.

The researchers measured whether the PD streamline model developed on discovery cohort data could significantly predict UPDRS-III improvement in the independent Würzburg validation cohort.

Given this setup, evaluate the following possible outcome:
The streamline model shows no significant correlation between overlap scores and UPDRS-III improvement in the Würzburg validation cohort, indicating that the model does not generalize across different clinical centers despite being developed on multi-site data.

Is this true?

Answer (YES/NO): NO